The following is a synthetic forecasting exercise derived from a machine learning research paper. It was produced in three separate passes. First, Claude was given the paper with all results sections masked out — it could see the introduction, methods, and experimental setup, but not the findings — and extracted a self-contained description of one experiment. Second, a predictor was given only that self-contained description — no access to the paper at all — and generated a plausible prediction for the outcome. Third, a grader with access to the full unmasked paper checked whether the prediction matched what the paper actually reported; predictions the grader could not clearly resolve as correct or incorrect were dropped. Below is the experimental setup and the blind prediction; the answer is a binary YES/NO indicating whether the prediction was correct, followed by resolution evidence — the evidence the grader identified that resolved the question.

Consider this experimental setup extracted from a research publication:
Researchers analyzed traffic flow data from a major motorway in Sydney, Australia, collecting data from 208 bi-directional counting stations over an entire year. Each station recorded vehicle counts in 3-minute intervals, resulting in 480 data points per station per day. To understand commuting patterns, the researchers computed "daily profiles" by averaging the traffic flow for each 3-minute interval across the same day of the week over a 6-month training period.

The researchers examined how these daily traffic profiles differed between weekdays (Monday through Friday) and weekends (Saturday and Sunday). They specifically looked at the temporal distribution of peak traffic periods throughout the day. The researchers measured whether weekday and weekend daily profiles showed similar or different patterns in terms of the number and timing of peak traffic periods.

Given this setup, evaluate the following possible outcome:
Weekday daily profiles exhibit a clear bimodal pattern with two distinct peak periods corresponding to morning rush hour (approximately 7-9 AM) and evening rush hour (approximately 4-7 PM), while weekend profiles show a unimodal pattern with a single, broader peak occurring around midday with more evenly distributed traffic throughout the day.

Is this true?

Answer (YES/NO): NO